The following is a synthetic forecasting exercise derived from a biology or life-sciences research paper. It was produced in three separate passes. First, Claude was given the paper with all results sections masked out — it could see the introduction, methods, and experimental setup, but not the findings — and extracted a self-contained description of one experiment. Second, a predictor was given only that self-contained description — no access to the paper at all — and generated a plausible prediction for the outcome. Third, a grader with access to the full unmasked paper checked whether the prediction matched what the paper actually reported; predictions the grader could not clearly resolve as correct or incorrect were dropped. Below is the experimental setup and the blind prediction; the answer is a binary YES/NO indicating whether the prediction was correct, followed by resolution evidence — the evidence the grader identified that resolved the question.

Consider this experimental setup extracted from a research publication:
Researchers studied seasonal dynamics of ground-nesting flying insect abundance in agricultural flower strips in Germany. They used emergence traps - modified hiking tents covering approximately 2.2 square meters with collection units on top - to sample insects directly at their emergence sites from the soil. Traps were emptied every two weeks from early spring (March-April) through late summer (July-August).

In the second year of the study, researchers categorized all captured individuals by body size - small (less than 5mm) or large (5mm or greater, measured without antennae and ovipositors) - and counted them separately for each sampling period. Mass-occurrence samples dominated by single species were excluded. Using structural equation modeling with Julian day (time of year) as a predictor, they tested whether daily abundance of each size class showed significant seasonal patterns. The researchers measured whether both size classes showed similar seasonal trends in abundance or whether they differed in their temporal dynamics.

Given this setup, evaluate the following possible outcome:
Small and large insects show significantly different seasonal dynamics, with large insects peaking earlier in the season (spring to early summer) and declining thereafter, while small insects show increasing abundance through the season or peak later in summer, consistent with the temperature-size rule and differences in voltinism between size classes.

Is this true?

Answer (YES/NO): NO